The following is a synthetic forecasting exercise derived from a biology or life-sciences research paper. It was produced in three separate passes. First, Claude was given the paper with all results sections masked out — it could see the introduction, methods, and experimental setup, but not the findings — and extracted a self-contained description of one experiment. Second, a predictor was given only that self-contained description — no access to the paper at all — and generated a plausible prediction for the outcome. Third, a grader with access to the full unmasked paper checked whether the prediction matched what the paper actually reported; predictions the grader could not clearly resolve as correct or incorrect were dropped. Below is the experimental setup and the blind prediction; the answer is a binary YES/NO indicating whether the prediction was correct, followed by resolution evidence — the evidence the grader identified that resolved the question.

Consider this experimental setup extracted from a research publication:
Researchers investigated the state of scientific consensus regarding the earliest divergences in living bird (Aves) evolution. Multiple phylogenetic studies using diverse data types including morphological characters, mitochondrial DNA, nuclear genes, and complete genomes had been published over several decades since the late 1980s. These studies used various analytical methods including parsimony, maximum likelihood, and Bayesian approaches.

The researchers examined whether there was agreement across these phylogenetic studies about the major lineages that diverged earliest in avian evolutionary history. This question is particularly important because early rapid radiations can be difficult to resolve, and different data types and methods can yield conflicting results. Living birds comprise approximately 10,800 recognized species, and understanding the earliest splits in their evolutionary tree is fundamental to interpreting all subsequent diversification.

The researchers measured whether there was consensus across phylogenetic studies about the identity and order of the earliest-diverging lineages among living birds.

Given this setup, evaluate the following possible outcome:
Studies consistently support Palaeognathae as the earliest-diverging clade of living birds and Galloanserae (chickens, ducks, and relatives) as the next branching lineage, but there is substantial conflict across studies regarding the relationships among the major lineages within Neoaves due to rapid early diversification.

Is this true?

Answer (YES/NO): YES